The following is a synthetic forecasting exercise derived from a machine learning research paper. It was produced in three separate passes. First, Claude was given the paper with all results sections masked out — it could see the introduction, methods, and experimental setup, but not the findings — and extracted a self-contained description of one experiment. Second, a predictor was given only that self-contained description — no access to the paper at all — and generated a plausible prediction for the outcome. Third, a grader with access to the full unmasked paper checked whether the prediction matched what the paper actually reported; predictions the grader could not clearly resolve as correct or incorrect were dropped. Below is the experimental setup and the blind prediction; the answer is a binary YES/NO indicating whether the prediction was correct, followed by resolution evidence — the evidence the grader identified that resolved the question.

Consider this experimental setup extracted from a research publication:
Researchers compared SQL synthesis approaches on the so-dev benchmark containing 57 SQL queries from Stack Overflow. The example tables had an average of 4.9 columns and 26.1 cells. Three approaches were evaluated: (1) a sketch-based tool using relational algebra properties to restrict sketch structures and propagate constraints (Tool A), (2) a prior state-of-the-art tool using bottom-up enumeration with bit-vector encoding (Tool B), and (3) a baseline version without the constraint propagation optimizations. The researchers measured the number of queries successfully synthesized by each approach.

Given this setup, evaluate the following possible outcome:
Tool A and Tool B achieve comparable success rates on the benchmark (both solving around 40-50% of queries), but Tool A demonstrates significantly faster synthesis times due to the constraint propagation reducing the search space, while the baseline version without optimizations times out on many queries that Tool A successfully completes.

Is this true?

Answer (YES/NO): NO